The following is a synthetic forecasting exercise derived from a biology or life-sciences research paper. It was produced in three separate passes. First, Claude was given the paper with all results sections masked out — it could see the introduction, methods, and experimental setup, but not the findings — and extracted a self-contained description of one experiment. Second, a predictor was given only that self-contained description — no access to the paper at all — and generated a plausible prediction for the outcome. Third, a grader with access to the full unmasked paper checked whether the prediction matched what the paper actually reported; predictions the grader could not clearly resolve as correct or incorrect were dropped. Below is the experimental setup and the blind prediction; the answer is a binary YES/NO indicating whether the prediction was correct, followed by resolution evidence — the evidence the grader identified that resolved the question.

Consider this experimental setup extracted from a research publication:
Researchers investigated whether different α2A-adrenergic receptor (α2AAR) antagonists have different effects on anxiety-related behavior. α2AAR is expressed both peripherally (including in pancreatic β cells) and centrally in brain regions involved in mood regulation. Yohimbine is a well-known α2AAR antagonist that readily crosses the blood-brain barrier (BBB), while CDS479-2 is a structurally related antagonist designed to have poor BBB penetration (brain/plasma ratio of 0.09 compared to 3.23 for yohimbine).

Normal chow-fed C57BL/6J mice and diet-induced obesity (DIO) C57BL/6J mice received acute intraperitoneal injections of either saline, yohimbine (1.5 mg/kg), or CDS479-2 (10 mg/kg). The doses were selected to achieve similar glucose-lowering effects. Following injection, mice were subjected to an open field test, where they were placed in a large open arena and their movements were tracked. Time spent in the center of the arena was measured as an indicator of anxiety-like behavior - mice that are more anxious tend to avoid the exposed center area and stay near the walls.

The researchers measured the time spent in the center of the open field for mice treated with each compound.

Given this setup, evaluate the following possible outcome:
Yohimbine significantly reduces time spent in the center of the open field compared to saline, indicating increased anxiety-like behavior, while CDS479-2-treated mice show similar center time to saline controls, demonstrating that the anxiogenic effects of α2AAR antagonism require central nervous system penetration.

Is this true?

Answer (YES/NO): YES